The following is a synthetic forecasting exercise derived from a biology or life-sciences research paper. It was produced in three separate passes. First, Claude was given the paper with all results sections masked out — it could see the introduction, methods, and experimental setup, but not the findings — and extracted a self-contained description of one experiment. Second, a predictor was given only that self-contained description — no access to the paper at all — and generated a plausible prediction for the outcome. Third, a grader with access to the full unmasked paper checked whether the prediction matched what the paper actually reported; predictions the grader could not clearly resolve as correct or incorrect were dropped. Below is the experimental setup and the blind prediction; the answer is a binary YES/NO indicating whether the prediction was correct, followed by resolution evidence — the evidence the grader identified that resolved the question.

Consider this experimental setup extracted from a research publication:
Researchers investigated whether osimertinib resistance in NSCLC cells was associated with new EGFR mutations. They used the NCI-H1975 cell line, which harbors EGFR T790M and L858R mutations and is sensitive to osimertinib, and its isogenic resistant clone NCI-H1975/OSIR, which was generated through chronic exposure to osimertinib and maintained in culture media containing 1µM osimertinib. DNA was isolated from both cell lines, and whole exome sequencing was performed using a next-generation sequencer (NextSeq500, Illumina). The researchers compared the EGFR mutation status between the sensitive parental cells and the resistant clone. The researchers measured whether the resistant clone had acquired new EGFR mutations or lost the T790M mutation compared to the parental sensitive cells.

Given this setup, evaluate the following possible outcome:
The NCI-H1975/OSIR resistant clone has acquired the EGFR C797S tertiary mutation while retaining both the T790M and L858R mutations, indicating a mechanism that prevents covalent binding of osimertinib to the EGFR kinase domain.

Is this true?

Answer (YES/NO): NO